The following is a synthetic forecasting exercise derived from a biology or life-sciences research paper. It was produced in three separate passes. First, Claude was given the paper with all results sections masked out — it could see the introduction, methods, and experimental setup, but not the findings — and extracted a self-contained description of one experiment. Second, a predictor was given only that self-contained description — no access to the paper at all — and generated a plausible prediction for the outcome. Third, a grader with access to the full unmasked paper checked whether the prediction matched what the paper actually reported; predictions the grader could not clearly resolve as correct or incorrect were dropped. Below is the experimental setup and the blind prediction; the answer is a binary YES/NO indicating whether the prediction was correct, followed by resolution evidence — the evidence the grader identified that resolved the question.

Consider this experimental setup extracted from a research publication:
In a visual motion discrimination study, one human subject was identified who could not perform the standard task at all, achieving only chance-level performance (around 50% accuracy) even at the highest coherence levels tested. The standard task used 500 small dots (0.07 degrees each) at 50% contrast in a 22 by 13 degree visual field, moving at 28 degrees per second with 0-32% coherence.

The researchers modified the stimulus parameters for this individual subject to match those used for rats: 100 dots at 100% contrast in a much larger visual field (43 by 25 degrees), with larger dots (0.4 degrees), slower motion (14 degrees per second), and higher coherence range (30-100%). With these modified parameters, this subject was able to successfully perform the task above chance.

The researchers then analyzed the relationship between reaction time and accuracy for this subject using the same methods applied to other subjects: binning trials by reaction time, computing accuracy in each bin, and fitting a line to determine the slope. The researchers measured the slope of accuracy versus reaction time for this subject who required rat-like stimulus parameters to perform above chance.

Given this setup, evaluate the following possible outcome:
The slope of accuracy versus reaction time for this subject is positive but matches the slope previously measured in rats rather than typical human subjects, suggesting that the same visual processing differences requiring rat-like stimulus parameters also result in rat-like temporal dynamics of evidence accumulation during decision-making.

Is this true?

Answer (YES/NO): YES